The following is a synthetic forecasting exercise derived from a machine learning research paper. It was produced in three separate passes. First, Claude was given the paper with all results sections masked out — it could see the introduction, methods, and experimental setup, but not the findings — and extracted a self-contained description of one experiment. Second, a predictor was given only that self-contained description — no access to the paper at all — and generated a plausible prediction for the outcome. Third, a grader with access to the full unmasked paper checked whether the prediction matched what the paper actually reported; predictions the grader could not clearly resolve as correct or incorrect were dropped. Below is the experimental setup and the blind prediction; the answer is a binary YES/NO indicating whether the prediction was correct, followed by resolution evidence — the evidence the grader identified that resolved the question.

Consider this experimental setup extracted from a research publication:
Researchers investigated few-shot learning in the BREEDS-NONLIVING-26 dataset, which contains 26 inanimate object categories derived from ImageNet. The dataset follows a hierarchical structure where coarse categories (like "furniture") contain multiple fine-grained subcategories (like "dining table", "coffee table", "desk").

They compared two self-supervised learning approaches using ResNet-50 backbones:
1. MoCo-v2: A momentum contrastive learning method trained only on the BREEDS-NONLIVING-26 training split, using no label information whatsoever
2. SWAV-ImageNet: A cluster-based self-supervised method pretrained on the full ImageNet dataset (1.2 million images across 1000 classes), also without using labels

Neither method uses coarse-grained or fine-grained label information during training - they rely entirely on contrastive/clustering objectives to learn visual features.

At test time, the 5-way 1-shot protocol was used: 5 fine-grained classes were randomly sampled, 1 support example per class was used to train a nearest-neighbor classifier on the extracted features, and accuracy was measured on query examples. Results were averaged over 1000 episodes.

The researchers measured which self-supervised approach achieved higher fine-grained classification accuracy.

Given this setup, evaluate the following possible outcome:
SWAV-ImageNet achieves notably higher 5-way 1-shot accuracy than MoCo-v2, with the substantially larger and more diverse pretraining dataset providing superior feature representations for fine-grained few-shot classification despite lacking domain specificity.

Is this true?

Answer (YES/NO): YES